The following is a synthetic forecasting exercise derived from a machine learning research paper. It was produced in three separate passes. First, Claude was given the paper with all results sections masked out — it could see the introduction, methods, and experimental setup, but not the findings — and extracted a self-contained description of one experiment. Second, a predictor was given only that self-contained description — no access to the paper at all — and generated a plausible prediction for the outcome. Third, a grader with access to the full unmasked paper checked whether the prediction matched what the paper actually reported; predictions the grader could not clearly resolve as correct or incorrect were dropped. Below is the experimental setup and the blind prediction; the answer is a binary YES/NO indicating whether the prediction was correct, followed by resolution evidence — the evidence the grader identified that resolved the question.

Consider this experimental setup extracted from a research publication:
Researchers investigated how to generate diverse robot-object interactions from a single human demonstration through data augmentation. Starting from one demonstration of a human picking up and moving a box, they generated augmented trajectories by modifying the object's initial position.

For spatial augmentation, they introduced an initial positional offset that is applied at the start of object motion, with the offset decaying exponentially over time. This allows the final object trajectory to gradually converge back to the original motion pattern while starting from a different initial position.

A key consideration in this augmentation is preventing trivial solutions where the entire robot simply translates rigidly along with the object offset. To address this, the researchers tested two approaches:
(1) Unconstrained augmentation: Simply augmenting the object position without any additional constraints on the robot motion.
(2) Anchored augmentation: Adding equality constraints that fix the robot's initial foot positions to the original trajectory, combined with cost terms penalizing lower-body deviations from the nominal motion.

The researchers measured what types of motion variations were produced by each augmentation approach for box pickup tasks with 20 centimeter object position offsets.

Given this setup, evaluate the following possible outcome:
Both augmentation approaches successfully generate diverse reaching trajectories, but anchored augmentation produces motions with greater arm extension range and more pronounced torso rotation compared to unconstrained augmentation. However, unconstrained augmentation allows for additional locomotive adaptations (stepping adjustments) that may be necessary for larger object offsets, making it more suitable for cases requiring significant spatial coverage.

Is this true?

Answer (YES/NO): NO